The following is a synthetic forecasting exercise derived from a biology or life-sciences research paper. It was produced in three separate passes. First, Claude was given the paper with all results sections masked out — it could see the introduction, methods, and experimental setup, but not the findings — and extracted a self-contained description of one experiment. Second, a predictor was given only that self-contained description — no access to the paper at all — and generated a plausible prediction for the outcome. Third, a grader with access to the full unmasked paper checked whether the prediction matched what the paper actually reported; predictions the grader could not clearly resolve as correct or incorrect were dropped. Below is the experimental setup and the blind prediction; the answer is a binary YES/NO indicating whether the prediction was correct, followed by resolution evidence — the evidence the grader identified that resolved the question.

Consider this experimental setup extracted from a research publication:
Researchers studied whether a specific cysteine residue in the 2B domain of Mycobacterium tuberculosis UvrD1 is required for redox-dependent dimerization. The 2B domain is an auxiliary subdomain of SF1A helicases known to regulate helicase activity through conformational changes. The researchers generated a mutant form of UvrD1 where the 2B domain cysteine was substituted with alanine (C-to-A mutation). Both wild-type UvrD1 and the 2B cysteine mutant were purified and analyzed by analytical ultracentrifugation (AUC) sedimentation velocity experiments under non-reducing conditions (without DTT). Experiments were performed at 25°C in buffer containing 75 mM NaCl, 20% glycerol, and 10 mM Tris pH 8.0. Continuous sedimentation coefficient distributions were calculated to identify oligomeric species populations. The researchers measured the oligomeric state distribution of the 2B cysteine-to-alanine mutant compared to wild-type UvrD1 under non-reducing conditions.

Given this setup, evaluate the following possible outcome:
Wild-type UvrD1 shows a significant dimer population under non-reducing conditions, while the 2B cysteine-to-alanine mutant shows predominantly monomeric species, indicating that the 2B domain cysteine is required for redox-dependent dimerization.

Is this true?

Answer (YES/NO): YES